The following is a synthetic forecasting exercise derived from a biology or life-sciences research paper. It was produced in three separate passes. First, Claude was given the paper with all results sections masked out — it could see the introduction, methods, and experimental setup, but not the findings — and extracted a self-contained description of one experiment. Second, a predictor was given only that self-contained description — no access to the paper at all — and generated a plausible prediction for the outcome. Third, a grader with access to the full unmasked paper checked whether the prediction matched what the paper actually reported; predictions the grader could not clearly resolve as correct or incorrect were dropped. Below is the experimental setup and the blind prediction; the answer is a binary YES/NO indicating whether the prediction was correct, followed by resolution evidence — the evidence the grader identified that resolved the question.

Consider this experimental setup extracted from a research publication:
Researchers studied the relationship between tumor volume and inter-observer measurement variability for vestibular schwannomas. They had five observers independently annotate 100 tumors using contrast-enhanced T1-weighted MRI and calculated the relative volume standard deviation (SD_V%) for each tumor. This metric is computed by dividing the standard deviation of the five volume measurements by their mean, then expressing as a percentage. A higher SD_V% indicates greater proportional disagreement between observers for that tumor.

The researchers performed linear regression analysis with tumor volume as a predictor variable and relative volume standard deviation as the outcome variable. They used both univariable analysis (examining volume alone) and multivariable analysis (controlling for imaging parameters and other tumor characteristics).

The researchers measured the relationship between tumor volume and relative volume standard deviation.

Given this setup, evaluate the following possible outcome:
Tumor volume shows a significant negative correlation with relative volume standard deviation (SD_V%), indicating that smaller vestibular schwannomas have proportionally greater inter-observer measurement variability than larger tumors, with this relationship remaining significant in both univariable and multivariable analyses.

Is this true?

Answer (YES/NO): YES